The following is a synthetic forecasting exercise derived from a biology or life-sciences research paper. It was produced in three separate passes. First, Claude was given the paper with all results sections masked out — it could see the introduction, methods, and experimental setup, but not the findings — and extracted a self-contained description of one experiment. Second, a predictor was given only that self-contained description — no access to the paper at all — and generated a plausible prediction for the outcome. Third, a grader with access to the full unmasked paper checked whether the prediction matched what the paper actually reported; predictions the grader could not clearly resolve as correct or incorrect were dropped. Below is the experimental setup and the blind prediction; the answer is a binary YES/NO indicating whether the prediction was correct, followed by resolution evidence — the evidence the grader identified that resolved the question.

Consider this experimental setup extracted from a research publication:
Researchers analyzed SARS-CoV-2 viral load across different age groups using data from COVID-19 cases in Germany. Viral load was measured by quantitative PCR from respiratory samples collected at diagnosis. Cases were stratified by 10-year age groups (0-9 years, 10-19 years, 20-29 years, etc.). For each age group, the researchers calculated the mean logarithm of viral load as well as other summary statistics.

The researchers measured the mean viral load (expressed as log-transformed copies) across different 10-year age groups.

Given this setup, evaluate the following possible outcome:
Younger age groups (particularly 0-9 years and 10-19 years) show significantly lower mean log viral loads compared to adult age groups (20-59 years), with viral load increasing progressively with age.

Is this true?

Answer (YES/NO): NO